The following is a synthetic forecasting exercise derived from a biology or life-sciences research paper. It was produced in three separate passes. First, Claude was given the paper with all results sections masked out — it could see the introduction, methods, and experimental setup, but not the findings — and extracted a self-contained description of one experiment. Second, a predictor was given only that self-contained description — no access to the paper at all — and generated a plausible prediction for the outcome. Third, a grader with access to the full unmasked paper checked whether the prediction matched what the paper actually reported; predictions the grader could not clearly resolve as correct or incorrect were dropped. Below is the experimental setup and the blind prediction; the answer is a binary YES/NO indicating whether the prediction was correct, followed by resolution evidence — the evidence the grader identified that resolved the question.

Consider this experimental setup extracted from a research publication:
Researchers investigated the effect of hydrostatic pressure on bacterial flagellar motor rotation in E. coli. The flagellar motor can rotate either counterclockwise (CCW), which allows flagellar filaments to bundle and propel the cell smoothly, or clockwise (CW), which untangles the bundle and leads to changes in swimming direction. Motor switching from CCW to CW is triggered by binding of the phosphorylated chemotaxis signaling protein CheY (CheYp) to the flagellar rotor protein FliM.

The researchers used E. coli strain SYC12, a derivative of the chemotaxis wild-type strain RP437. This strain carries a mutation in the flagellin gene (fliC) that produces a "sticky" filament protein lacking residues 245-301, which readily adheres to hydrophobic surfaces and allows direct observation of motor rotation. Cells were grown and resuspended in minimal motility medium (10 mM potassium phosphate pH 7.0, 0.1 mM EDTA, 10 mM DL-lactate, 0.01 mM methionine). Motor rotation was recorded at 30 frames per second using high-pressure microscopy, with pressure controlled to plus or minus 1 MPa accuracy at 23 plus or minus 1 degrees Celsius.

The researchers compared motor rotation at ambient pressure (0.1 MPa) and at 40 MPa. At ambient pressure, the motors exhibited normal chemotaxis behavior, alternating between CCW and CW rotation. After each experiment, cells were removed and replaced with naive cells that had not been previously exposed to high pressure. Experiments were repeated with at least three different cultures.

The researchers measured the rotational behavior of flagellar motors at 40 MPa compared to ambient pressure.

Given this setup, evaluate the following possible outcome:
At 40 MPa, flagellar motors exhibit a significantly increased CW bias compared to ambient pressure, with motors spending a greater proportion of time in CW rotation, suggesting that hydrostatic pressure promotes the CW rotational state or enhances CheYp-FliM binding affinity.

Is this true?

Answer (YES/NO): NO